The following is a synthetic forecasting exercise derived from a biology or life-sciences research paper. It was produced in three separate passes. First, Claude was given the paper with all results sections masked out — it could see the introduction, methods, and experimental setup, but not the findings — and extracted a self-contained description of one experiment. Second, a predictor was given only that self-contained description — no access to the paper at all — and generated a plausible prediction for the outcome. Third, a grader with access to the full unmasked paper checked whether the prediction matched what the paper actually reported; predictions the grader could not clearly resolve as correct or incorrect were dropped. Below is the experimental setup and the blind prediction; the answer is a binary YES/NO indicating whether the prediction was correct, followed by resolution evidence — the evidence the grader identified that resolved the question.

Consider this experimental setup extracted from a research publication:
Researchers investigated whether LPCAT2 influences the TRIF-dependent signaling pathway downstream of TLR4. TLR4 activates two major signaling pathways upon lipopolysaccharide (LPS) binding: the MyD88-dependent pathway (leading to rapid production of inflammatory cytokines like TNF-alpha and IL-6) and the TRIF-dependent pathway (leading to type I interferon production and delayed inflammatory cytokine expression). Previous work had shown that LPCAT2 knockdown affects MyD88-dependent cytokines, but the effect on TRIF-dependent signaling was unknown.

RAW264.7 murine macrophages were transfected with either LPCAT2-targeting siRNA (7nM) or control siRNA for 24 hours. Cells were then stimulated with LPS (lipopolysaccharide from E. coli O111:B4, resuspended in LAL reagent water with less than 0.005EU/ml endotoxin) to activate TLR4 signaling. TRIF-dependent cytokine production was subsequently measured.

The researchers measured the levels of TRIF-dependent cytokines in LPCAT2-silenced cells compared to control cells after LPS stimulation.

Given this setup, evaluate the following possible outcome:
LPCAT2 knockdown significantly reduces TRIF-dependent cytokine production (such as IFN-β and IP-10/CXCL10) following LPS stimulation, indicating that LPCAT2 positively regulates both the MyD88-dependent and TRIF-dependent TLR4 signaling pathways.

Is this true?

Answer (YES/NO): YES